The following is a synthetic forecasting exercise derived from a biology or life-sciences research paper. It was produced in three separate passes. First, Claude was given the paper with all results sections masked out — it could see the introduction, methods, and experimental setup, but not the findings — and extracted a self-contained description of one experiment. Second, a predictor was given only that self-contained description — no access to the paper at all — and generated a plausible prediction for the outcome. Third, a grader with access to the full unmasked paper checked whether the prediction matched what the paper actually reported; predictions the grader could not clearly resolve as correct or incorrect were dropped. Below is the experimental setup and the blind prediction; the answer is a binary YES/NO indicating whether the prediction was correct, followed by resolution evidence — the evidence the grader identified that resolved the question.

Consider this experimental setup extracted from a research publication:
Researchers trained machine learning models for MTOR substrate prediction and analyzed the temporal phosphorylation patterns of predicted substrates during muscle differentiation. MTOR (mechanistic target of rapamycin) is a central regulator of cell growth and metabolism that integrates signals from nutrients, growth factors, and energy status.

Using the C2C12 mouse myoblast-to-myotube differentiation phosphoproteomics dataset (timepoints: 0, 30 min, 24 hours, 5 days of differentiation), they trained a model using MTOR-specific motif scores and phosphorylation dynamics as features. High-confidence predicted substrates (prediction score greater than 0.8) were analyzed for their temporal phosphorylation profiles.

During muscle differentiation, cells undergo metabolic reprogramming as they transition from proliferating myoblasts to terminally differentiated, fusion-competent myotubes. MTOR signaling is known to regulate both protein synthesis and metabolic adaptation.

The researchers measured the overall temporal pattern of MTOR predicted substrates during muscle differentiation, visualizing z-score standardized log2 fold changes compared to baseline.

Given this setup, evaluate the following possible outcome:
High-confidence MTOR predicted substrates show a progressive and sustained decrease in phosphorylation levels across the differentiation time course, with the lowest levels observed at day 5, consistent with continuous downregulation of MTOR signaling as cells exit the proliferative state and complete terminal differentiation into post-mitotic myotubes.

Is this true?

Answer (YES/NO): NO